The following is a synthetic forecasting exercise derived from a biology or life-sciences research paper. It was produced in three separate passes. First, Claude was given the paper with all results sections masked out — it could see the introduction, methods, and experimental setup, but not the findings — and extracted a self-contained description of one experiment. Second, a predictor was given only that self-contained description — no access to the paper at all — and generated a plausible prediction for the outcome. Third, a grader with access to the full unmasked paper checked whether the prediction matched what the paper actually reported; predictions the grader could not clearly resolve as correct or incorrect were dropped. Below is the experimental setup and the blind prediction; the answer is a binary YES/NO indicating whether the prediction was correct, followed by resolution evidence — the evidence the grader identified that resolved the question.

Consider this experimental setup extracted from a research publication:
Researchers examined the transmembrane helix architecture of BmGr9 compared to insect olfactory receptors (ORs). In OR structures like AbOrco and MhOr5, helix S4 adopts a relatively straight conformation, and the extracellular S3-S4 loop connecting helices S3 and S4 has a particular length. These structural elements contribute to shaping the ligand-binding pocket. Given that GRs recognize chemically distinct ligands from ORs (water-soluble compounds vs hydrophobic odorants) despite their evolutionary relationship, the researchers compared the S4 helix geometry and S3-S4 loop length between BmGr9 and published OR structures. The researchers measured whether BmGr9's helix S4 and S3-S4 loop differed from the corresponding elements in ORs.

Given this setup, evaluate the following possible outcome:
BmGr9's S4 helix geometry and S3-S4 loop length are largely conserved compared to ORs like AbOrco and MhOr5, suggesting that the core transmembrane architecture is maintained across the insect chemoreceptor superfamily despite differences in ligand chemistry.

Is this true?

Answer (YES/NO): NO